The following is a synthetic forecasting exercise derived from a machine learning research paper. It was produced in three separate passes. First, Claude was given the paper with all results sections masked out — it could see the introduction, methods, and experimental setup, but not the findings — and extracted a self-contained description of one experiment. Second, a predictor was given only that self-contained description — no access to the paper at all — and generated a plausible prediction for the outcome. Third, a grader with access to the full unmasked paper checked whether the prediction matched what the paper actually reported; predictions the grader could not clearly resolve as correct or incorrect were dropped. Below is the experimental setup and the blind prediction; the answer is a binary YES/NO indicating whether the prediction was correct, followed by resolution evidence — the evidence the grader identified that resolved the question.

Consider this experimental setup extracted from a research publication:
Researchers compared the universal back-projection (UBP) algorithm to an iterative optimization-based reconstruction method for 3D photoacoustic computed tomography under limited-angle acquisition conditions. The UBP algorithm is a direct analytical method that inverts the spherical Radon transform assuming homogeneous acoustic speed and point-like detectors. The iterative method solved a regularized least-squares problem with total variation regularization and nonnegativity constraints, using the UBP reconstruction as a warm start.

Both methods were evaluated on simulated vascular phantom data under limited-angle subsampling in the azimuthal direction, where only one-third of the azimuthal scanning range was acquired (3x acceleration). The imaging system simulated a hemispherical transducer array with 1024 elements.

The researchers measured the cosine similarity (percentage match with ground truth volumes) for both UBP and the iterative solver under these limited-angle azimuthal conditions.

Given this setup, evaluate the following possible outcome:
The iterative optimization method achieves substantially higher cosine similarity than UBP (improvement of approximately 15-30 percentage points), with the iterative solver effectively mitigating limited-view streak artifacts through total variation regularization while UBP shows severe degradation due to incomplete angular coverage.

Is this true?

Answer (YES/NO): NO